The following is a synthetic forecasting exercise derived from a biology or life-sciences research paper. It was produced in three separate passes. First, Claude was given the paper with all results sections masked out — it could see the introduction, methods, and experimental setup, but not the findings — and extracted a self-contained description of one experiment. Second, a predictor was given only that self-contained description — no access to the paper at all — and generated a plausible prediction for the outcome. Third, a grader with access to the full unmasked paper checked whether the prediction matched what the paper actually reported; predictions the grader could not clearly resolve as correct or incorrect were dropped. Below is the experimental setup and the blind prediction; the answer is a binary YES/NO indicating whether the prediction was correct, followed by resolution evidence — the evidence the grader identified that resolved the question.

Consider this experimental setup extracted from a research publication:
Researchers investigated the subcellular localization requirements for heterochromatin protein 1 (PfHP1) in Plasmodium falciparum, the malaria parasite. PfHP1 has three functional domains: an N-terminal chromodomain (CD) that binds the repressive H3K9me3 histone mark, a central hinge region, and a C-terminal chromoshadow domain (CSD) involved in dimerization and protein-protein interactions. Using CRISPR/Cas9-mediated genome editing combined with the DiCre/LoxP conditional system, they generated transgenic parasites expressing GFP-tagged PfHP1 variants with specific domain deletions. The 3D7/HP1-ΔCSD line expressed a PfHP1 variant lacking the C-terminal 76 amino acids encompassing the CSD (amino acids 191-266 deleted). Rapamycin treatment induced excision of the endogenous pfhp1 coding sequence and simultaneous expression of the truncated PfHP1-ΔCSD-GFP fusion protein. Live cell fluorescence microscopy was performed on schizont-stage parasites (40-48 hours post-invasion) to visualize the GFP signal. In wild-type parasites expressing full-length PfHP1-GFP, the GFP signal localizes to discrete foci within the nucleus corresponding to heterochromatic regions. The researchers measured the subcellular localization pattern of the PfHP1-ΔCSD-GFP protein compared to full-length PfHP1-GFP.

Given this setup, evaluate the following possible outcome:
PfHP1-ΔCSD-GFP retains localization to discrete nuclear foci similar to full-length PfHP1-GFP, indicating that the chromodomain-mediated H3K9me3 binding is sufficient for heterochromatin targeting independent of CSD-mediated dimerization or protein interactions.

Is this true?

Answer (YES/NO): NO